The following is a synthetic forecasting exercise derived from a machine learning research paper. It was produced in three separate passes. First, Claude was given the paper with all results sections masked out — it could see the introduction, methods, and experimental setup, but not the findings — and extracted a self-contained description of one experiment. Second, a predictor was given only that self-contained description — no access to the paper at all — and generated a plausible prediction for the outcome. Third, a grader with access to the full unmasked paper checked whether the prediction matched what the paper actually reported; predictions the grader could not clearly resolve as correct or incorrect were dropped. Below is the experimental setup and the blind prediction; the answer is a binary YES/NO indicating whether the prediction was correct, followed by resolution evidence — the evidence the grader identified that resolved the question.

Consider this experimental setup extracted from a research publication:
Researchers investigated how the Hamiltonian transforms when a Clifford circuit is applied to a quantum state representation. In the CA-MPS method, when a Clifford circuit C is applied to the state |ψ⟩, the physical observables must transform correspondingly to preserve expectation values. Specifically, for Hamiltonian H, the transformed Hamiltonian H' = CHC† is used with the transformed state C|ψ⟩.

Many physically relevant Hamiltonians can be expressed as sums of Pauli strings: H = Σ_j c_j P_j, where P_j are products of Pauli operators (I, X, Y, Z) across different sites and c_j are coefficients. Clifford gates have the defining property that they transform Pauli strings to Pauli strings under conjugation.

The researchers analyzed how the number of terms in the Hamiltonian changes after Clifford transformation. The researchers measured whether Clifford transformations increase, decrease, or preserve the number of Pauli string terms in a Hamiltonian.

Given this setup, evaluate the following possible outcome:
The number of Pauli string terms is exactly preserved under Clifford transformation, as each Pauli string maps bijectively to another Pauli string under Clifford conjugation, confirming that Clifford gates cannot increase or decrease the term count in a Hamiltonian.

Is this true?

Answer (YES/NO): YES